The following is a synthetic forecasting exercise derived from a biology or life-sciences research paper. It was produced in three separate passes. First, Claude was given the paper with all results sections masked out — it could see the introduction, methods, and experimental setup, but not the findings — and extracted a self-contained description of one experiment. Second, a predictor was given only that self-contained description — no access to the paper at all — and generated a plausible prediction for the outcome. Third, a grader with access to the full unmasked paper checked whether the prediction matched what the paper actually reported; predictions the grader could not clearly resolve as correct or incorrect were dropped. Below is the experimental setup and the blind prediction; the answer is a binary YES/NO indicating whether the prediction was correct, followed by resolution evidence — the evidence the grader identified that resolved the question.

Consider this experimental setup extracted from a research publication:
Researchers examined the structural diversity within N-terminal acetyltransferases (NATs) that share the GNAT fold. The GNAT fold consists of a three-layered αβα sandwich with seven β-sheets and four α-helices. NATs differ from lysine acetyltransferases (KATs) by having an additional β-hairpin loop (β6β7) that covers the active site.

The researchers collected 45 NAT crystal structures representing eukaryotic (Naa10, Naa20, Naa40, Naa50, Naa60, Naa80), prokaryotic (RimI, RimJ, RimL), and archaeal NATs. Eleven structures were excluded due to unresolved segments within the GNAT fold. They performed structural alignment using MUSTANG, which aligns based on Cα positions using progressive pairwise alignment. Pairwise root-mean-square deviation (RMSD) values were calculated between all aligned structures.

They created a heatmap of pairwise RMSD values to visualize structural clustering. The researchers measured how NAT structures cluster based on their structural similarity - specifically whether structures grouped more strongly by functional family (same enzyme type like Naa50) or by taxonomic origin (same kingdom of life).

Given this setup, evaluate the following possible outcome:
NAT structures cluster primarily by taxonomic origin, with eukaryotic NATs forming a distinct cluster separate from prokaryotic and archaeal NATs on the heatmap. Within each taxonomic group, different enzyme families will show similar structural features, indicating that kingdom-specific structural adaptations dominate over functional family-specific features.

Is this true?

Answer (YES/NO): NO